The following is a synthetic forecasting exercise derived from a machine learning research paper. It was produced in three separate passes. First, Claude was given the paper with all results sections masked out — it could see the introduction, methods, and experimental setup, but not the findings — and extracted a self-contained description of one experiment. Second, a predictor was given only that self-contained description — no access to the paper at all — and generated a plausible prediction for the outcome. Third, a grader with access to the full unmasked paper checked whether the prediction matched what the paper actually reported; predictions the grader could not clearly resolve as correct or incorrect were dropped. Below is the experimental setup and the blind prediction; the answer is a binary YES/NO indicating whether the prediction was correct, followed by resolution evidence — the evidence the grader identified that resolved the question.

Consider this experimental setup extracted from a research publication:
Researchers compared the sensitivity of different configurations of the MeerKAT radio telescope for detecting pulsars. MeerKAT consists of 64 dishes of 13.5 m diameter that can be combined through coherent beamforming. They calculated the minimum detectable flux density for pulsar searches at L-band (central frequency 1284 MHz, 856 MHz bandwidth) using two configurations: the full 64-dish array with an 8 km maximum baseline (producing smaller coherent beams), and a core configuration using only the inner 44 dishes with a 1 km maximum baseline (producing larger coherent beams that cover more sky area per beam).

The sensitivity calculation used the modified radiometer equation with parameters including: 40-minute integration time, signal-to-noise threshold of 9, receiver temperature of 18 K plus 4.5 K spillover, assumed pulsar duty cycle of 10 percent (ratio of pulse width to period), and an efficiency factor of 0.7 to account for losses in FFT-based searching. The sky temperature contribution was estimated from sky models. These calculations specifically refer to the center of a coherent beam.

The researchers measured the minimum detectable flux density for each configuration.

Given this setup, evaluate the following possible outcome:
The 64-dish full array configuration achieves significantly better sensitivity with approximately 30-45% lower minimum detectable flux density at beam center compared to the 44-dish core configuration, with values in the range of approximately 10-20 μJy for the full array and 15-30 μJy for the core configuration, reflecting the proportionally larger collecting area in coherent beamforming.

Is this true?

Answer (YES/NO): NO